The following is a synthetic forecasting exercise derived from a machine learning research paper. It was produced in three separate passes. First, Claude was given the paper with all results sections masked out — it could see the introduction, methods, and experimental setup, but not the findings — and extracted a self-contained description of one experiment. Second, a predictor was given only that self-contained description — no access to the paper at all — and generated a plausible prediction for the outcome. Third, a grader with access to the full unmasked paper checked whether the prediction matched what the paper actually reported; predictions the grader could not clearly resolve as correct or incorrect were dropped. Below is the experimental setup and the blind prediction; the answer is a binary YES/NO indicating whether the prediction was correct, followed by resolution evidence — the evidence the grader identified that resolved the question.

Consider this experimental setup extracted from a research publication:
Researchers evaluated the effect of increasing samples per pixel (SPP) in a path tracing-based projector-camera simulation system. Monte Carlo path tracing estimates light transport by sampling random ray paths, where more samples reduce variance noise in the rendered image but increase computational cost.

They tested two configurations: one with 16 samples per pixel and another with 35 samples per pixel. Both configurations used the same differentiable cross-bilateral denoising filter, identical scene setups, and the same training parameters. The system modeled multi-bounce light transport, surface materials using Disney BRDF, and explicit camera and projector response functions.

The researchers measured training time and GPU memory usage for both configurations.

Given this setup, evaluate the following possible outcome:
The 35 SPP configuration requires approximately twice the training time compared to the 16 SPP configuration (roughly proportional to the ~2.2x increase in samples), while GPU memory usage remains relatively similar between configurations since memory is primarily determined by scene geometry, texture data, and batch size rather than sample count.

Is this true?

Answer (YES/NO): YES